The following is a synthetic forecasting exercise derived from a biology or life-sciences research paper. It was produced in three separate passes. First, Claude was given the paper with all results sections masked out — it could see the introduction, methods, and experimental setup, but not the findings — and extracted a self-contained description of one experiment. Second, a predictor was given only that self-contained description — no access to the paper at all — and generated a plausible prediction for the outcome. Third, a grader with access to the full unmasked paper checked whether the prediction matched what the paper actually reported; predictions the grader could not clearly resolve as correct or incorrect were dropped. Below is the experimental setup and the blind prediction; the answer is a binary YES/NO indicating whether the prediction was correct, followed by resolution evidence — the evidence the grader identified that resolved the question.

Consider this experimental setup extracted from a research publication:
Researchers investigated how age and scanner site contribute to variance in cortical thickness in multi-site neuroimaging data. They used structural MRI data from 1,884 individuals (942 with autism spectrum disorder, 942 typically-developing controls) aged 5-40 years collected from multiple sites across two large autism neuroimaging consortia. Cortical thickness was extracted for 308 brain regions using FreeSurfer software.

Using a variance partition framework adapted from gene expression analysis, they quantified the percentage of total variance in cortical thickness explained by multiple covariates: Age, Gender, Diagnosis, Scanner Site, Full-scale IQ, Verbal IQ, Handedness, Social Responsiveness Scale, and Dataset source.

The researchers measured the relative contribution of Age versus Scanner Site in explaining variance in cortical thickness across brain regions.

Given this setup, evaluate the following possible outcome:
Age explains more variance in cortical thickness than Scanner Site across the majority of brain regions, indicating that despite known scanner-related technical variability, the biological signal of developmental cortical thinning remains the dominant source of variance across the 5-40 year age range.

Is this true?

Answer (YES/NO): NO